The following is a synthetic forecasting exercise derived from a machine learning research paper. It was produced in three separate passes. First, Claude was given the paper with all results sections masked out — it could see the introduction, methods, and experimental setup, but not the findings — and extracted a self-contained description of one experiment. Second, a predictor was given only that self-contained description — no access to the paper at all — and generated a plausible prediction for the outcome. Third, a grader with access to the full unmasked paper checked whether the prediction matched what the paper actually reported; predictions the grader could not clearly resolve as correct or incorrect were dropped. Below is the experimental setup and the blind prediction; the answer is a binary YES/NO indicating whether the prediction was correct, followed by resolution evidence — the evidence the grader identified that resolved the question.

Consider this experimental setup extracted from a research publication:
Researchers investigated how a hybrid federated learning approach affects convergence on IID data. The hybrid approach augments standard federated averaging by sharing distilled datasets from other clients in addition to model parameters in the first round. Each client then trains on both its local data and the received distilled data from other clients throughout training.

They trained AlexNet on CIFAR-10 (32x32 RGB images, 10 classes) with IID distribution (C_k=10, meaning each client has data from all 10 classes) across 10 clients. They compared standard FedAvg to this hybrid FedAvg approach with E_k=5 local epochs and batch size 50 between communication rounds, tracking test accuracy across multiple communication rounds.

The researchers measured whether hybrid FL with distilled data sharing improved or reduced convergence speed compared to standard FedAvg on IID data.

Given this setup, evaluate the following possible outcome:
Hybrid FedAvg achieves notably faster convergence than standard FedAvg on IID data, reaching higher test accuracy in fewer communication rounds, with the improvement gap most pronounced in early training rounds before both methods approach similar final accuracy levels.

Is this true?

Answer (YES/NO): NO